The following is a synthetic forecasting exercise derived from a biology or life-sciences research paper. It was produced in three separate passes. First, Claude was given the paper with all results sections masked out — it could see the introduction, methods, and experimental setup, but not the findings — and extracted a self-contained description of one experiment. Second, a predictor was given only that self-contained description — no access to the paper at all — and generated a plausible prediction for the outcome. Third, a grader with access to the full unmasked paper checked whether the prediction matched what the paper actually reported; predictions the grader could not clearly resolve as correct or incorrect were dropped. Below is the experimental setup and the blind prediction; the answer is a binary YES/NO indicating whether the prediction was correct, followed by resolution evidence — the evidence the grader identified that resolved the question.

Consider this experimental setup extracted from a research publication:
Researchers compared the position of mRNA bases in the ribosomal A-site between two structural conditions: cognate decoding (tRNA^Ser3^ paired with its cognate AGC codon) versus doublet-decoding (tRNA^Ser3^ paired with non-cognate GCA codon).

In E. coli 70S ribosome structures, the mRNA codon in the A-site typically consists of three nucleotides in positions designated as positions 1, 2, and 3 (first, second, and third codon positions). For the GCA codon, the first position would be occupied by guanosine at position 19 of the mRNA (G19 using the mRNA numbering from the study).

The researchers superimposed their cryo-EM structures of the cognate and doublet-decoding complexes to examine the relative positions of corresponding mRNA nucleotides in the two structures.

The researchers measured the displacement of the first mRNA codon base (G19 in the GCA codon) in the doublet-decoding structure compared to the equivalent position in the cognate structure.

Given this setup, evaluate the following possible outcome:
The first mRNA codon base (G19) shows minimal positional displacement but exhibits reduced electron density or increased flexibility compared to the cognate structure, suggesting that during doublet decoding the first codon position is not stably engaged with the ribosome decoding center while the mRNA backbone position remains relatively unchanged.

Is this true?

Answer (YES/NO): NO